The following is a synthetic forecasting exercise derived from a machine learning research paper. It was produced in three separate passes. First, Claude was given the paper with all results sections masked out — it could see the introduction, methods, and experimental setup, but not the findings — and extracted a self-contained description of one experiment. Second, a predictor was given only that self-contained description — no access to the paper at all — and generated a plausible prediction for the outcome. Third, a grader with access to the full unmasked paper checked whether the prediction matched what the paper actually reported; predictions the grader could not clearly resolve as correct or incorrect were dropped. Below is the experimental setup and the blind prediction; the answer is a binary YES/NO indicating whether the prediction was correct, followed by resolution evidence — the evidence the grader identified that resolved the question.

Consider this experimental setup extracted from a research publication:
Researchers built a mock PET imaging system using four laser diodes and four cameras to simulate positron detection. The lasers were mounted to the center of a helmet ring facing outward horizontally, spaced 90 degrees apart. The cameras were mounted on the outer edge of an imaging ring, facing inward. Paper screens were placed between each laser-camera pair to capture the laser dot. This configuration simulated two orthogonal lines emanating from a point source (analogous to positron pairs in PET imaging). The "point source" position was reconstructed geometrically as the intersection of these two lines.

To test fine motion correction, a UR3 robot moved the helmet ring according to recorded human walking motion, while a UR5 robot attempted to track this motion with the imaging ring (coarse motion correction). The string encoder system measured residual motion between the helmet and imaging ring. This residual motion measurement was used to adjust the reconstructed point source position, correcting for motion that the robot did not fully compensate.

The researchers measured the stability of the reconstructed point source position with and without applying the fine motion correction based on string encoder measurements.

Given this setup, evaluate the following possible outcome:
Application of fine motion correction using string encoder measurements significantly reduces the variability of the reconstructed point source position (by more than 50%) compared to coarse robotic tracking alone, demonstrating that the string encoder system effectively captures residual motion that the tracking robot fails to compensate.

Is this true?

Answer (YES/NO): YES